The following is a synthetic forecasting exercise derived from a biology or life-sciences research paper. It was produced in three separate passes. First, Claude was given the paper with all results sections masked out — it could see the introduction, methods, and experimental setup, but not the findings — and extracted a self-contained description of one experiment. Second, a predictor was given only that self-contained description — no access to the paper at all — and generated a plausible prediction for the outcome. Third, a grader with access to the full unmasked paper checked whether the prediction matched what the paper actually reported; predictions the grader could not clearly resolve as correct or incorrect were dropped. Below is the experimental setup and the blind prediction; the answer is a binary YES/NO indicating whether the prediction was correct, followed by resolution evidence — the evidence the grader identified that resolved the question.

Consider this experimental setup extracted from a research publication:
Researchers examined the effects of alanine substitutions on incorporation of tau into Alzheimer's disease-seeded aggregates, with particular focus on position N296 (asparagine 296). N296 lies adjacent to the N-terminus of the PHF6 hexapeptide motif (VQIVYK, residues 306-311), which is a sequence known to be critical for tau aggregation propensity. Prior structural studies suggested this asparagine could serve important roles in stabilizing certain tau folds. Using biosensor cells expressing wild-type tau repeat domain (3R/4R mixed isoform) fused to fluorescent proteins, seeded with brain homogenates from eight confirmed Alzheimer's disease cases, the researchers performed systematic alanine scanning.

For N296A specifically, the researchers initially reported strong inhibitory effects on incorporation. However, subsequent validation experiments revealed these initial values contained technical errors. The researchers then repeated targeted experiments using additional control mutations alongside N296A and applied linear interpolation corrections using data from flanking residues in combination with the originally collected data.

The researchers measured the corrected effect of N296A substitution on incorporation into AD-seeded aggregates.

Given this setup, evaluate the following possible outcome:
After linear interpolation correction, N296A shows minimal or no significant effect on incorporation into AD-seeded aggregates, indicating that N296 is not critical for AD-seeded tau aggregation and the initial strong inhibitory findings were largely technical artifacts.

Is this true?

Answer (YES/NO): YES